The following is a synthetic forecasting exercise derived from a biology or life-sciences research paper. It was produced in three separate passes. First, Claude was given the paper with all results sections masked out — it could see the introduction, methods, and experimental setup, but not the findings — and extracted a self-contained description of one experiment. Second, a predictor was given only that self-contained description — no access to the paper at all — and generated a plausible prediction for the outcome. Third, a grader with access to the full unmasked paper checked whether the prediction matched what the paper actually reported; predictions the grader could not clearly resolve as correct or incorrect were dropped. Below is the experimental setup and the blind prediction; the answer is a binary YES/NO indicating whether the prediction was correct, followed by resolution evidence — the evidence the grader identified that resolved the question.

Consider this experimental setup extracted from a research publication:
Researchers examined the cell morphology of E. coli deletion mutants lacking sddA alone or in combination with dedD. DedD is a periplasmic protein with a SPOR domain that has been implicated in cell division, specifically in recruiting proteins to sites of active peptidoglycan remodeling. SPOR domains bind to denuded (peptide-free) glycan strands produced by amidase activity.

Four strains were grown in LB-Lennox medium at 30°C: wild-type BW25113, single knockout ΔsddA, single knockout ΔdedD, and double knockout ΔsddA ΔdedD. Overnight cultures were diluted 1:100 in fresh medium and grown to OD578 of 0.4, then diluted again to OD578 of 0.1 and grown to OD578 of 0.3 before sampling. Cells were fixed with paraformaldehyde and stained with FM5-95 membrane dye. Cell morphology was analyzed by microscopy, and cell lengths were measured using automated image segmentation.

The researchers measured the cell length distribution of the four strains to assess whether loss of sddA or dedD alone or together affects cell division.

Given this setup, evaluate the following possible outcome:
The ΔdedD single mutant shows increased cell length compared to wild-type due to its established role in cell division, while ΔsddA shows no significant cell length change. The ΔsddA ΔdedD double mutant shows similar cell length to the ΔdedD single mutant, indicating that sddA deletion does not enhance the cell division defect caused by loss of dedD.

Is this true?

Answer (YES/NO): YES